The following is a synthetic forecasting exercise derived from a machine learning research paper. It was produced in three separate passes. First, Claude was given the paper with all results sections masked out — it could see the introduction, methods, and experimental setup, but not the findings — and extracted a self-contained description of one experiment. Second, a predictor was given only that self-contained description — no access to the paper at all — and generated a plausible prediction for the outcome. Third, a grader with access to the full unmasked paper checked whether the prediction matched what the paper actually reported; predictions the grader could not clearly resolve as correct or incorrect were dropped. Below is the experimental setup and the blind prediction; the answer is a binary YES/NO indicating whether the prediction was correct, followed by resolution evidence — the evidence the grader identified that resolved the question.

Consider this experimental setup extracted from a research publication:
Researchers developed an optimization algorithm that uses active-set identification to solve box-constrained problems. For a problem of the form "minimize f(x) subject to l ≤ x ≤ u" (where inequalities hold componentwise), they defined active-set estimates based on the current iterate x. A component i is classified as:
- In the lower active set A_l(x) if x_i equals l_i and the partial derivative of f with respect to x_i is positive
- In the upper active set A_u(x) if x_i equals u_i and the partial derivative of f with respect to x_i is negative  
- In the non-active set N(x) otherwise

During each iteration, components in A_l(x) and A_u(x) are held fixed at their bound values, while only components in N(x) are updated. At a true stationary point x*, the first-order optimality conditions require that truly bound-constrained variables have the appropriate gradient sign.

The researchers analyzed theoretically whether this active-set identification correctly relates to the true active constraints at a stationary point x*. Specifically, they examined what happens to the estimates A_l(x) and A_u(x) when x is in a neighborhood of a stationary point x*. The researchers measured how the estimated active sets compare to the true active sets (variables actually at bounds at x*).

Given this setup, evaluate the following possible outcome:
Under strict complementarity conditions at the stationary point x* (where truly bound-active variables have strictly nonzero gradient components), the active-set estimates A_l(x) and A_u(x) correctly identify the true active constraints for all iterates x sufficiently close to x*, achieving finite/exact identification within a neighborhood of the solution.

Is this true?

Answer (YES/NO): YES